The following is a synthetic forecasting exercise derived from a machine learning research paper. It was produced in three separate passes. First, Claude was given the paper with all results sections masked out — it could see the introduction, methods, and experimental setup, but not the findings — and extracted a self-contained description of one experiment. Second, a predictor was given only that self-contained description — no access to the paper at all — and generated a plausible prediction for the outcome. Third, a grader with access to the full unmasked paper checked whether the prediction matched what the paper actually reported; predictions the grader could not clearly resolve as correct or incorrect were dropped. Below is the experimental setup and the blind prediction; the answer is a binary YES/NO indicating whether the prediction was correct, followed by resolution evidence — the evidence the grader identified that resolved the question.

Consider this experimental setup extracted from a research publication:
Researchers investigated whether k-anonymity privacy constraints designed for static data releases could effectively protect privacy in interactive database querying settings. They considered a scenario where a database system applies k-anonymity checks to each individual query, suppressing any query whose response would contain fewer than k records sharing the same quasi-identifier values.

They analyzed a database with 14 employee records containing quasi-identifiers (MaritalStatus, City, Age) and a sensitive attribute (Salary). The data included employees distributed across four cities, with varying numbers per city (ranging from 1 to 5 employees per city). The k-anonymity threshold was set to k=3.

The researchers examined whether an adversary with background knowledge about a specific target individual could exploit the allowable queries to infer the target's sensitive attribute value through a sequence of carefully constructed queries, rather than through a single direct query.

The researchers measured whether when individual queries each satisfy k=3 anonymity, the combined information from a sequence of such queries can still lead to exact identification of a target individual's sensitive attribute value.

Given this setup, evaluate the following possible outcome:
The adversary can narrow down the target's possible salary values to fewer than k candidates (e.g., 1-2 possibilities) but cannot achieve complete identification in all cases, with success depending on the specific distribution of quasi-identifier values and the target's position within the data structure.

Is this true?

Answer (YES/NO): NO